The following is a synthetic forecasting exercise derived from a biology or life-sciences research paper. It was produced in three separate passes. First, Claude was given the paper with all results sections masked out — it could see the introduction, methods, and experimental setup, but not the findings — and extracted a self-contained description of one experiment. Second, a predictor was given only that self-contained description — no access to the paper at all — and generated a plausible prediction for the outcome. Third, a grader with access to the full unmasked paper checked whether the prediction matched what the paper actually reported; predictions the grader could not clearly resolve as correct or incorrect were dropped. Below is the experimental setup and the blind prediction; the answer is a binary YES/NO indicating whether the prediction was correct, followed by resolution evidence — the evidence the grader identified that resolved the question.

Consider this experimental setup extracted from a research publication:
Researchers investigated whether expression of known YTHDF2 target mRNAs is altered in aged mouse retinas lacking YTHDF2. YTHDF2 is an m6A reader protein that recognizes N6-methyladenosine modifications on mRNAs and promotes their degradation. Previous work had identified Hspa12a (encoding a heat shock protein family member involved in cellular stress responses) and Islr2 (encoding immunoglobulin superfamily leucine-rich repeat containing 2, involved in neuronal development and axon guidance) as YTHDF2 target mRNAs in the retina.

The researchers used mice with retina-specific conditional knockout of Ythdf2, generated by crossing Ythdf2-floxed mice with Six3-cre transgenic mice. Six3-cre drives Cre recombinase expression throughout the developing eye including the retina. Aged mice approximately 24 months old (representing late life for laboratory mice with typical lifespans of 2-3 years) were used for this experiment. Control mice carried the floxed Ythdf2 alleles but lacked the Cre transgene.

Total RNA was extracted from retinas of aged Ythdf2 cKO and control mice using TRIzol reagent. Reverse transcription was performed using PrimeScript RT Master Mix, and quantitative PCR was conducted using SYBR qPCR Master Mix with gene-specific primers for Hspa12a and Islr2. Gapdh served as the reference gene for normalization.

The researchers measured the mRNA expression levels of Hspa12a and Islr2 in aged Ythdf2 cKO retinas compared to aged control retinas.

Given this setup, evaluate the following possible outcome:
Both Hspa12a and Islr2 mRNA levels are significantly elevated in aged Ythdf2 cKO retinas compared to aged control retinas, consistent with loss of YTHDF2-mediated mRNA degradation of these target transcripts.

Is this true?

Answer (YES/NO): YES